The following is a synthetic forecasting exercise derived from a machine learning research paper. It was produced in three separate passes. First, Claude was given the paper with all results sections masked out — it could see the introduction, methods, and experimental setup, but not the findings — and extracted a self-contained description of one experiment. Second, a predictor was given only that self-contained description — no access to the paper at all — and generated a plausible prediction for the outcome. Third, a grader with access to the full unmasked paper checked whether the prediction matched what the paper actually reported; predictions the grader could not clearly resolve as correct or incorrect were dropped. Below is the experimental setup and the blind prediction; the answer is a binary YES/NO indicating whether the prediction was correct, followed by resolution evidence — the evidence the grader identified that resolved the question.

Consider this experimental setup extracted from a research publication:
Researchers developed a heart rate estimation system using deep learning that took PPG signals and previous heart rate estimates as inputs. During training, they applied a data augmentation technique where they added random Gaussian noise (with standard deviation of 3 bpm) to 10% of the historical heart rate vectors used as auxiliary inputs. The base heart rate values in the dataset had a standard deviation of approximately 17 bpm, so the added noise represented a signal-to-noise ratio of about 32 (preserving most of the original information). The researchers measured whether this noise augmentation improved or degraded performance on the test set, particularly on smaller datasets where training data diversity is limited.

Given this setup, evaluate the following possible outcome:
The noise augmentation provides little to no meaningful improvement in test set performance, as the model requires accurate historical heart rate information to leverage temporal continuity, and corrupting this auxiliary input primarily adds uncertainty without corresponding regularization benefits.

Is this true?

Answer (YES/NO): NO